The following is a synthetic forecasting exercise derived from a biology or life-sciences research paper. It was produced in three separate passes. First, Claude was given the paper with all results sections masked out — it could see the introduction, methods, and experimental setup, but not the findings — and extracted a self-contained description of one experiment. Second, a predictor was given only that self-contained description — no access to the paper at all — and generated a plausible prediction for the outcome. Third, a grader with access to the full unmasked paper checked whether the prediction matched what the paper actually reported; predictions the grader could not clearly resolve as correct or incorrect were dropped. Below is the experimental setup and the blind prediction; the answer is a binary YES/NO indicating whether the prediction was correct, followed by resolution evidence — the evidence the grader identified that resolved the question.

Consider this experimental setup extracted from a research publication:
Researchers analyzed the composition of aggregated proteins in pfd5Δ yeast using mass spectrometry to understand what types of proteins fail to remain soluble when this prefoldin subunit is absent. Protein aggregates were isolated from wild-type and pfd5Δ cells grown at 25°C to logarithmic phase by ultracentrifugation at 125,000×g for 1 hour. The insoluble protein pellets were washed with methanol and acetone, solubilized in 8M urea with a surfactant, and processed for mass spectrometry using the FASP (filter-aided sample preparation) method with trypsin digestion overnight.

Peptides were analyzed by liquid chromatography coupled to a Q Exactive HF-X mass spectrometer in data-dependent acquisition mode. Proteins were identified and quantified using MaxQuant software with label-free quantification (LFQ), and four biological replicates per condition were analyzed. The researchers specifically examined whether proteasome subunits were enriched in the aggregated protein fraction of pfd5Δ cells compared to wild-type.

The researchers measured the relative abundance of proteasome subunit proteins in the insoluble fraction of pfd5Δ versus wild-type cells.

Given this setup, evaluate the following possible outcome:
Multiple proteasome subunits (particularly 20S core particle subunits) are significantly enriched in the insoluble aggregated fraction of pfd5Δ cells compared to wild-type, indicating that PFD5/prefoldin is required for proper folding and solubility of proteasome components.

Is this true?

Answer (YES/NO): NO